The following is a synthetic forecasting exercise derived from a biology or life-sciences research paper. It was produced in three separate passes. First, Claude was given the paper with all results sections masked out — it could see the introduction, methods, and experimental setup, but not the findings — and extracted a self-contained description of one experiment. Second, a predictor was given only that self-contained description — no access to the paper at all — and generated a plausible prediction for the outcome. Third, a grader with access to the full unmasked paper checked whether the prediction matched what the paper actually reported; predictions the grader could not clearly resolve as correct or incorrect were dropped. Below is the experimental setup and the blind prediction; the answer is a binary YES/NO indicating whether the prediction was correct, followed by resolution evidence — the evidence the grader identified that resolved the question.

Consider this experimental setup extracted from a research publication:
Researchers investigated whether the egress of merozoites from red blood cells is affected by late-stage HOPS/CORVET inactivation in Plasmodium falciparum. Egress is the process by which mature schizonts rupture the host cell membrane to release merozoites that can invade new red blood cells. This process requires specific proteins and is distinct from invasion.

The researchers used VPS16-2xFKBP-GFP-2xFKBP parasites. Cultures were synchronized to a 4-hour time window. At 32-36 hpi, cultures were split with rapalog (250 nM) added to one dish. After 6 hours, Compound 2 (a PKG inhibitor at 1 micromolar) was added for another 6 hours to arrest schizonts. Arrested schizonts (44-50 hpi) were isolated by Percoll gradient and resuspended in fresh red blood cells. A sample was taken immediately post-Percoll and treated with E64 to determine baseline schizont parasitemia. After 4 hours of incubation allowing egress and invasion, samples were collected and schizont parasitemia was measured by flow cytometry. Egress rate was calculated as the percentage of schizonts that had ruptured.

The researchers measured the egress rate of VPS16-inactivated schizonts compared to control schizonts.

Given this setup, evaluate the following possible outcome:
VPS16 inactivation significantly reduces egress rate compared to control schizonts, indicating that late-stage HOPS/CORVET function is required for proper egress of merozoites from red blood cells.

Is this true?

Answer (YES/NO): NO